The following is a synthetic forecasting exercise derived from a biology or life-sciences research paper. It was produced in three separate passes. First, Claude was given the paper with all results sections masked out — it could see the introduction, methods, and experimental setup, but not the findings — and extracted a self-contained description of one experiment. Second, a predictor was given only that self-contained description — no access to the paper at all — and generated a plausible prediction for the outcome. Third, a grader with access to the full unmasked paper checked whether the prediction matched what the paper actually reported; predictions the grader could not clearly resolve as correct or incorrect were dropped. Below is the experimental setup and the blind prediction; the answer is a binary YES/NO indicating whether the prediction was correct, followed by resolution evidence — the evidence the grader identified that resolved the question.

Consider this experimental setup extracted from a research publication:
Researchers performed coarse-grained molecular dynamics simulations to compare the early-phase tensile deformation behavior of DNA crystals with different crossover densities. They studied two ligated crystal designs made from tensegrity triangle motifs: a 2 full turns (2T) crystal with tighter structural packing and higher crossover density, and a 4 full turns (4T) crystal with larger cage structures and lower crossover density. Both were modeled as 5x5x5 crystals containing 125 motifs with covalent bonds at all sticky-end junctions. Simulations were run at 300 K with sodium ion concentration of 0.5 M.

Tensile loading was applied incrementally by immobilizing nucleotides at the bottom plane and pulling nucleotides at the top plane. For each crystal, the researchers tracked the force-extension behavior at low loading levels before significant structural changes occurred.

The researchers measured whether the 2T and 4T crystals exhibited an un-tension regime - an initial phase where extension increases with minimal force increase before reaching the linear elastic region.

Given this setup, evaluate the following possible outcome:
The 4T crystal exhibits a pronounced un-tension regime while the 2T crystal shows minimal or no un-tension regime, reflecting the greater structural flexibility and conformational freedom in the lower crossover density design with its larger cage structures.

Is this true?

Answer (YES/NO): YES